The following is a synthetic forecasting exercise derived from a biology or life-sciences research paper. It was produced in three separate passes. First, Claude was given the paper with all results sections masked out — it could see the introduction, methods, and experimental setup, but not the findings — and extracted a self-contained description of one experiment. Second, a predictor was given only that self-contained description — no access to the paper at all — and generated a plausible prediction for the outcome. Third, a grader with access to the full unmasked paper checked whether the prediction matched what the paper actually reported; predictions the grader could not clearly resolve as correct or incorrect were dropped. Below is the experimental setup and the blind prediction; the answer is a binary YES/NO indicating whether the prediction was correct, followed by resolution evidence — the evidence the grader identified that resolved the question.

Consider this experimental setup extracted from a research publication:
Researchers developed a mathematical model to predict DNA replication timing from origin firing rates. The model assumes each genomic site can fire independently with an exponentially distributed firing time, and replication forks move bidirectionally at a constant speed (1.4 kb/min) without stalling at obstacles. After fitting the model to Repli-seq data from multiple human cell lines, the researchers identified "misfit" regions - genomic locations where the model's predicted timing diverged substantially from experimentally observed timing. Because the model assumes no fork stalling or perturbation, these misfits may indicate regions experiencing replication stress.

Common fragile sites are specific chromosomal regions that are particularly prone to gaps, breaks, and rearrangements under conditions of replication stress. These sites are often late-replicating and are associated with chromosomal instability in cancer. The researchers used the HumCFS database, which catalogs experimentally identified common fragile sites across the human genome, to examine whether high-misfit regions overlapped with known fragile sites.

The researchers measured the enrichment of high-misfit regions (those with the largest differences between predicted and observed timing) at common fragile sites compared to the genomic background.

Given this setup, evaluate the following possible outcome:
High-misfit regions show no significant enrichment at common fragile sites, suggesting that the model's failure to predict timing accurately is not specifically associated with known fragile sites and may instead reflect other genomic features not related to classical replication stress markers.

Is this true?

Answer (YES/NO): NO